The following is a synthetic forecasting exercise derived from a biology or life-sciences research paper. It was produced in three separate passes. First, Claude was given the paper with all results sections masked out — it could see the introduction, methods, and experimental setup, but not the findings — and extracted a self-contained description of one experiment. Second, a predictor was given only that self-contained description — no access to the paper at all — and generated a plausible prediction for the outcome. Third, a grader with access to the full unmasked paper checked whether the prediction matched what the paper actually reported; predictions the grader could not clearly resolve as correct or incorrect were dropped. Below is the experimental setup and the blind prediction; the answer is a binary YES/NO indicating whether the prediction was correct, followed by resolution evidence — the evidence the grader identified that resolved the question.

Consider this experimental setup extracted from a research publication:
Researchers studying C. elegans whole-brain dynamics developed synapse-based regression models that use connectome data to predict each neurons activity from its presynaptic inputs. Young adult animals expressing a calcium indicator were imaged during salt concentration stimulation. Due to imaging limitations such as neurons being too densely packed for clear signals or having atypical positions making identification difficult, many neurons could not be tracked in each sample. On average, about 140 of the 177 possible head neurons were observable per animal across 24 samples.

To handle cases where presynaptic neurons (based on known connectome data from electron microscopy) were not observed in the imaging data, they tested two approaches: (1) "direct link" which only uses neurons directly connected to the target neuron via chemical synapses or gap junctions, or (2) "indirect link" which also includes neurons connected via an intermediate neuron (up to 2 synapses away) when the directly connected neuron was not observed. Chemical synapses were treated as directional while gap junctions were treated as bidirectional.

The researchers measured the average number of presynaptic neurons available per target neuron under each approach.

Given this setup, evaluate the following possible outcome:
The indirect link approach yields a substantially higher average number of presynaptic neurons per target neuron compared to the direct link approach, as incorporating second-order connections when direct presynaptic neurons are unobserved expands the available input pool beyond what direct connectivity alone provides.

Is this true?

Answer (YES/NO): YES